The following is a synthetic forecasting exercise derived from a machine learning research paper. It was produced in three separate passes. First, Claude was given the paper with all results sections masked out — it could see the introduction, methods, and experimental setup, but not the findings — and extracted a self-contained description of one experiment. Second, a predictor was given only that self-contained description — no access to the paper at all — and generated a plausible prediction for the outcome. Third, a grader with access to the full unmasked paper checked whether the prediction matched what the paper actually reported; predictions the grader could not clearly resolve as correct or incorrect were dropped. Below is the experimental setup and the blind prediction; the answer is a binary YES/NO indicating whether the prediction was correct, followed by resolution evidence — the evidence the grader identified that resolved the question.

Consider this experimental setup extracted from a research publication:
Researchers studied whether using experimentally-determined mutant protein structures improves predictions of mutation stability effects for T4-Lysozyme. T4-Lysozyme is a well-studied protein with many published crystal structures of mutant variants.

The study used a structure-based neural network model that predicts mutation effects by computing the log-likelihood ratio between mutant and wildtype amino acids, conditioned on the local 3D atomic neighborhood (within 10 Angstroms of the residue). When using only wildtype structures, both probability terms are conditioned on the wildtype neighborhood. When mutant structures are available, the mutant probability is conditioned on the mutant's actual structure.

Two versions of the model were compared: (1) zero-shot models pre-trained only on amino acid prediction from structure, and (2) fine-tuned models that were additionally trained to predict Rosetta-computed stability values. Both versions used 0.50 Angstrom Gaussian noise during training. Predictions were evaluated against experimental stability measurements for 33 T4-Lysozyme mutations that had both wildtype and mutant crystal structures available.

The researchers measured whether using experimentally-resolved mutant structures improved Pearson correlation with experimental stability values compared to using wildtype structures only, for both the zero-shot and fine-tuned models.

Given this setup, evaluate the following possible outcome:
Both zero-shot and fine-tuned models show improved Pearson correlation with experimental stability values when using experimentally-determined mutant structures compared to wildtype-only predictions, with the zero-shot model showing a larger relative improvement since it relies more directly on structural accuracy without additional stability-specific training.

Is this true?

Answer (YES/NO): NO